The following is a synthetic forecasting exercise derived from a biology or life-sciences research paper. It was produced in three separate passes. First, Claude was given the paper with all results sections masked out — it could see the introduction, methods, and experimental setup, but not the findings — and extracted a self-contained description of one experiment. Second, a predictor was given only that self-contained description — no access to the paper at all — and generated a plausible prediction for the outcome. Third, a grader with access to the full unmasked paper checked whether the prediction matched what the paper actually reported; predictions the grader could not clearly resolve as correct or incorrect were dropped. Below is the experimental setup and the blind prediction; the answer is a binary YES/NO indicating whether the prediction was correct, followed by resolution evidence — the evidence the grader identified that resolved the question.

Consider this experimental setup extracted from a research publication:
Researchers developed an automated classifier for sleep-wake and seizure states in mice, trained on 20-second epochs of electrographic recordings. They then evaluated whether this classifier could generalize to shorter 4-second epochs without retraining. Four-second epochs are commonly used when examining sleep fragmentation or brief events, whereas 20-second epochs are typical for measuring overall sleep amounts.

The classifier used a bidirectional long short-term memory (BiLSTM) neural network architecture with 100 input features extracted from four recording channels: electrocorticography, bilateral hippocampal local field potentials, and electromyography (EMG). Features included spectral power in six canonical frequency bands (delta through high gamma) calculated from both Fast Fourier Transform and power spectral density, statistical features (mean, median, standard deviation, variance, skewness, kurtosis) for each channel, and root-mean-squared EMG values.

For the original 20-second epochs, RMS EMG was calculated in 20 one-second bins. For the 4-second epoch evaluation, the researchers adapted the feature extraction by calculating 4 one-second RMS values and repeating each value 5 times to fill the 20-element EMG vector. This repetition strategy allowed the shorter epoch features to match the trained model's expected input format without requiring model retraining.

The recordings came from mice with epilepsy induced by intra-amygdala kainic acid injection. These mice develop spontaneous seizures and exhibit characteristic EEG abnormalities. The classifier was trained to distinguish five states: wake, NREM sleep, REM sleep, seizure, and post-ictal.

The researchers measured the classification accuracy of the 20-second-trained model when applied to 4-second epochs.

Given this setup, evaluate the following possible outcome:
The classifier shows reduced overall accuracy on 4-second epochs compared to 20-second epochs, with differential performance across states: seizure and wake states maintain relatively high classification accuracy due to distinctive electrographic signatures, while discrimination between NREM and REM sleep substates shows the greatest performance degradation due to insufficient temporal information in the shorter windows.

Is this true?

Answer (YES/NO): NO